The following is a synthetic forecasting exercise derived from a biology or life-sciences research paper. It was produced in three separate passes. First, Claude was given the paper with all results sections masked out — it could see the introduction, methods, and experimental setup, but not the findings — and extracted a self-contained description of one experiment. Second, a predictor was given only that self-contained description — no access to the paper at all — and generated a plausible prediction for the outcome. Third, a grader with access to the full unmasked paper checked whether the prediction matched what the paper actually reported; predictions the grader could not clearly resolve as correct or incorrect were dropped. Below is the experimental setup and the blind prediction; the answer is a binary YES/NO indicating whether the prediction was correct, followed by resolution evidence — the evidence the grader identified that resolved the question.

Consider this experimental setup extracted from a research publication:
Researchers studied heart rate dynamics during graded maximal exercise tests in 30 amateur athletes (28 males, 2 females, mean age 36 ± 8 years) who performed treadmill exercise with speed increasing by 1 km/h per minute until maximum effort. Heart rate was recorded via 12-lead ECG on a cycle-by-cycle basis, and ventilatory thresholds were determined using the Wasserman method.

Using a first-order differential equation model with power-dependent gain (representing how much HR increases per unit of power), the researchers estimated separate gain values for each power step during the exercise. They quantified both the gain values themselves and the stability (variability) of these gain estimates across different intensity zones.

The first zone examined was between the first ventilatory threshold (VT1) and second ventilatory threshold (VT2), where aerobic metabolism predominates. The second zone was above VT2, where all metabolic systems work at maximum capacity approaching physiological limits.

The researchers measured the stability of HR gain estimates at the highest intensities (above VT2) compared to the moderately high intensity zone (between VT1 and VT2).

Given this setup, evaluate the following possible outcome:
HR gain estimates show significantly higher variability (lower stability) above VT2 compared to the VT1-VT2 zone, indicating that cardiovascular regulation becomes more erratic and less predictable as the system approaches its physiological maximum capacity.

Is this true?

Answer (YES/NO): NO